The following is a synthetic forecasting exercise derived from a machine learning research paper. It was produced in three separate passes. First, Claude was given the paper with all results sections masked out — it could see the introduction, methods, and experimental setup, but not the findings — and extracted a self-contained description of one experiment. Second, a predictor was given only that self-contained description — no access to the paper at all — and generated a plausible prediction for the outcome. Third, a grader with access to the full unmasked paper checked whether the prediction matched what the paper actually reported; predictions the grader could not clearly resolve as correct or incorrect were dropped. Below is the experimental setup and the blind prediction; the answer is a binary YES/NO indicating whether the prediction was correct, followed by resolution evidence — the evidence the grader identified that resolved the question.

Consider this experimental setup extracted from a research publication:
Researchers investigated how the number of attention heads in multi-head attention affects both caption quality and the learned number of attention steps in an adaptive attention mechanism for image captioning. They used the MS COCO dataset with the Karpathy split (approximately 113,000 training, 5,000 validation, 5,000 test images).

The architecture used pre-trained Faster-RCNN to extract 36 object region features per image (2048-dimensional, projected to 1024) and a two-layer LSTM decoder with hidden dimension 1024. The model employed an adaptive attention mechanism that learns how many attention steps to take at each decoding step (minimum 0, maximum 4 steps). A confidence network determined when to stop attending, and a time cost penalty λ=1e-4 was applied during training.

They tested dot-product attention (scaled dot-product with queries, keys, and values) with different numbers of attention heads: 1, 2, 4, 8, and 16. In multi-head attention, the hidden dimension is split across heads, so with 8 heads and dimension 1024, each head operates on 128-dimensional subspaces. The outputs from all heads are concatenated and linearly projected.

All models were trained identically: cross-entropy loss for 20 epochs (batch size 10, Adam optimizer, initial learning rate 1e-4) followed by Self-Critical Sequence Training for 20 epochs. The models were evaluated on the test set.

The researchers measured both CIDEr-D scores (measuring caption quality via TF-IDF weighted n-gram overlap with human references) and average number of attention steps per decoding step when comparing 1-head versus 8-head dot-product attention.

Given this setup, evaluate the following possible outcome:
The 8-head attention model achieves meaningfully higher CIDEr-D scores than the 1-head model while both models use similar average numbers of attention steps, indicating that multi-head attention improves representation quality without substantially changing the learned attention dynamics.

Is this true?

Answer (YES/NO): YES